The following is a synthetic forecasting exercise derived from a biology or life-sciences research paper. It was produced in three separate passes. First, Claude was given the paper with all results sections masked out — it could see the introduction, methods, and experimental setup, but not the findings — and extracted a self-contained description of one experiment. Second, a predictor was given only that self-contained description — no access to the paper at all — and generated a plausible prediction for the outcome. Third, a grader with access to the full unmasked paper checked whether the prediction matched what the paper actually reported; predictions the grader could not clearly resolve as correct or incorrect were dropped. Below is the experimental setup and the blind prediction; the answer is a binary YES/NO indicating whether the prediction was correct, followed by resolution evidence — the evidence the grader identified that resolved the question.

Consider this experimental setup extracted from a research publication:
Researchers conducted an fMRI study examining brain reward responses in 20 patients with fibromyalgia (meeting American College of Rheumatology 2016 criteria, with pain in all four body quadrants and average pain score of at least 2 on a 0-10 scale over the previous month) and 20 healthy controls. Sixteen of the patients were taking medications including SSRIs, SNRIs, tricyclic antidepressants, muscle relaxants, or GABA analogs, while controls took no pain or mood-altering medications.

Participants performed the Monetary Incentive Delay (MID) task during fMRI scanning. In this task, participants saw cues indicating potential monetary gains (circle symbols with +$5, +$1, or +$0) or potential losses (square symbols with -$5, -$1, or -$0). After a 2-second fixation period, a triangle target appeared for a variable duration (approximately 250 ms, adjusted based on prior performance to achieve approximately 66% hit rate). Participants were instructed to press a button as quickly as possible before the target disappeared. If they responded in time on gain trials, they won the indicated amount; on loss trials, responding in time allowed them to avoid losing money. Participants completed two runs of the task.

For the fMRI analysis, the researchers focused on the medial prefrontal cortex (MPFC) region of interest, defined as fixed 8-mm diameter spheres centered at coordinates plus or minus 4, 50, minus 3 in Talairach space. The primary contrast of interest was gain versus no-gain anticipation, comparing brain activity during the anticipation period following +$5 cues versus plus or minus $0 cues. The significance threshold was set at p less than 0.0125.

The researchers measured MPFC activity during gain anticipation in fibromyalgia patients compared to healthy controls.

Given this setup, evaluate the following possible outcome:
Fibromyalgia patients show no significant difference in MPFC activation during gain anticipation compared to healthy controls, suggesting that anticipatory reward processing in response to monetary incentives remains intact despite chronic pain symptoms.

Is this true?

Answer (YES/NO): NO